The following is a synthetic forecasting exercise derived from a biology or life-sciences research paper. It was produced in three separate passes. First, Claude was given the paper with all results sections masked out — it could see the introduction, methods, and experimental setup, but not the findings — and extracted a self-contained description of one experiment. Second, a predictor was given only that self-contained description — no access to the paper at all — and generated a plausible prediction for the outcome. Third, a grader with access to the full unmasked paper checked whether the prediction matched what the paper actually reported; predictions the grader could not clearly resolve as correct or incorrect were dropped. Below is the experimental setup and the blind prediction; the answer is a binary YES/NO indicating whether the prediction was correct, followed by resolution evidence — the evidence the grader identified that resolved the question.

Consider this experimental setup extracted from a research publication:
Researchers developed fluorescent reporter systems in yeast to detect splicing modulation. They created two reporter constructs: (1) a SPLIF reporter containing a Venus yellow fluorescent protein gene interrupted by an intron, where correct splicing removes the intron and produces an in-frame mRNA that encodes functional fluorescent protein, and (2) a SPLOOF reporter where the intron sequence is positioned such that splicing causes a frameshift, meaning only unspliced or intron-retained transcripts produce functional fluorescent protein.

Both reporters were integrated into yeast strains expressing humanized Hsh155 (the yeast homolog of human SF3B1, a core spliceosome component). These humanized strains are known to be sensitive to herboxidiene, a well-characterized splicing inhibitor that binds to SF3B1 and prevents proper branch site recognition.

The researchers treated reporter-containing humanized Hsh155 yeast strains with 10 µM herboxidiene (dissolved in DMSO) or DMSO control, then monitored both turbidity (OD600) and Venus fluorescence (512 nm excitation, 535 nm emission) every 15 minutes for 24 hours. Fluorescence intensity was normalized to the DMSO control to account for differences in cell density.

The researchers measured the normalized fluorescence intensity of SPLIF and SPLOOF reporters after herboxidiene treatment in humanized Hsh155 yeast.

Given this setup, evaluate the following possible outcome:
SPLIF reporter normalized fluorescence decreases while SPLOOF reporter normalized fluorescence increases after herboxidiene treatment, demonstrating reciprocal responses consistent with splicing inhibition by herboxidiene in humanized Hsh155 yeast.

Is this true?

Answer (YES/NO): YES